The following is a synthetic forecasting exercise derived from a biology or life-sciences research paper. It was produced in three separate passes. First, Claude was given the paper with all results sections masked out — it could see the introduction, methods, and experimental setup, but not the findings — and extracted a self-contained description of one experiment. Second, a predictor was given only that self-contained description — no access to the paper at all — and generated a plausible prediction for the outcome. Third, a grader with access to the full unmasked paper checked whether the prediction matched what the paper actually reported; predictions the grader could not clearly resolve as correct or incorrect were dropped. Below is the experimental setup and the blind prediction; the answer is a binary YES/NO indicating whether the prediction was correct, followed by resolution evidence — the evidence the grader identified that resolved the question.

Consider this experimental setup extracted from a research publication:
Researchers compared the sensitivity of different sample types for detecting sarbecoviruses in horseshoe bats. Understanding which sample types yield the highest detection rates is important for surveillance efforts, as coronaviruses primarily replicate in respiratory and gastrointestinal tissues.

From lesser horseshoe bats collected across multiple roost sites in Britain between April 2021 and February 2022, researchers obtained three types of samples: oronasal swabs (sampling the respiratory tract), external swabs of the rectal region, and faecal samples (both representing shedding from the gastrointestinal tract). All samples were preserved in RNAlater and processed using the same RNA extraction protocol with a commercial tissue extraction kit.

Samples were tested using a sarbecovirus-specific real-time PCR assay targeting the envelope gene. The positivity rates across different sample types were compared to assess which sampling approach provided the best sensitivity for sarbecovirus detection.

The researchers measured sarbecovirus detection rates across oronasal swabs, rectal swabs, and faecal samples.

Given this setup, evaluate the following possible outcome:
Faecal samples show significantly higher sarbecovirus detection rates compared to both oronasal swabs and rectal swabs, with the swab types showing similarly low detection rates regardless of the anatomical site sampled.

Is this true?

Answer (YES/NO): NO